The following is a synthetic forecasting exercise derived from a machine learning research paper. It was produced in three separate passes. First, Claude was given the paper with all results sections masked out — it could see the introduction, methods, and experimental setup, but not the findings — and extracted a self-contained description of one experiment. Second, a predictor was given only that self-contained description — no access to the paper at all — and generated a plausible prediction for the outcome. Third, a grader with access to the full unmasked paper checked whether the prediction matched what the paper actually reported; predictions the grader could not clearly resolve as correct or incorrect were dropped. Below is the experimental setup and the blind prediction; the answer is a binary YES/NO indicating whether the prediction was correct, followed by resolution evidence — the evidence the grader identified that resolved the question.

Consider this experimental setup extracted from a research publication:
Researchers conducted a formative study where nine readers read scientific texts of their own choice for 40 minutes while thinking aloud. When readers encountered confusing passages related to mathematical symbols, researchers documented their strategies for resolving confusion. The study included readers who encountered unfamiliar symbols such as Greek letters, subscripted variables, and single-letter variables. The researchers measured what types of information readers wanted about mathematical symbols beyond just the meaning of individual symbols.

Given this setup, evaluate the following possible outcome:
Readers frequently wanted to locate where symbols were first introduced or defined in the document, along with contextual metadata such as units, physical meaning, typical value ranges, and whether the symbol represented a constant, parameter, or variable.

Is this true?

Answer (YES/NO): NO